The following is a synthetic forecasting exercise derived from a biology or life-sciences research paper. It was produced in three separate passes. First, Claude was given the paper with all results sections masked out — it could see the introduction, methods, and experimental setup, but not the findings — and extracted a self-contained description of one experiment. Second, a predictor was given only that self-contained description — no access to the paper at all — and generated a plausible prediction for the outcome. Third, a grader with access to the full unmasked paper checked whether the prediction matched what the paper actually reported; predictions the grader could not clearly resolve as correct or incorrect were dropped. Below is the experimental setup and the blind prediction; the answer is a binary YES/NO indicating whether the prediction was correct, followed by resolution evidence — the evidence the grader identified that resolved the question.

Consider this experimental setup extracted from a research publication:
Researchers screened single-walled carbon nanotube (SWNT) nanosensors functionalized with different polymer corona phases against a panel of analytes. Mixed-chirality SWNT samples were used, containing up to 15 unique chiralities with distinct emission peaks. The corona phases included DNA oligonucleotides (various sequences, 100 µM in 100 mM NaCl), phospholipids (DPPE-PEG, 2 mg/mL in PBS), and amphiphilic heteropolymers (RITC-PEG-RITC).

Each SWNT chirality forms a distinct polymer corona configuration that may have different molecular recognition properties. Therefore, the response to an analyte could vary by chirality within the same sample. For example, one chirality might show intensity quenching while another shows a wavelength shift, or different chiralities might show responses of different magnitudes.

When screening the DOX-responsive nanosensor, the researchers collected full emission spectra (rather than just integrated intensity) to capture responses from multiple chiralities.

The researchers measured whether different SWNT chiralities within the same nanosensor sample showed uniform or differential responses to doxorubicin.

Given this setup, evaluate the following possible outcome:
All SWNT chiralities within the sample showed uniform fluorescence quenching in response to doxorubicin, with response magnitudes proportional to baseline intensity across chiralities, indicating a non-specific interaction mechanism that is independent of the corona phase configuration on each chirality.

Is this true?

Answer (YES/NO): NO